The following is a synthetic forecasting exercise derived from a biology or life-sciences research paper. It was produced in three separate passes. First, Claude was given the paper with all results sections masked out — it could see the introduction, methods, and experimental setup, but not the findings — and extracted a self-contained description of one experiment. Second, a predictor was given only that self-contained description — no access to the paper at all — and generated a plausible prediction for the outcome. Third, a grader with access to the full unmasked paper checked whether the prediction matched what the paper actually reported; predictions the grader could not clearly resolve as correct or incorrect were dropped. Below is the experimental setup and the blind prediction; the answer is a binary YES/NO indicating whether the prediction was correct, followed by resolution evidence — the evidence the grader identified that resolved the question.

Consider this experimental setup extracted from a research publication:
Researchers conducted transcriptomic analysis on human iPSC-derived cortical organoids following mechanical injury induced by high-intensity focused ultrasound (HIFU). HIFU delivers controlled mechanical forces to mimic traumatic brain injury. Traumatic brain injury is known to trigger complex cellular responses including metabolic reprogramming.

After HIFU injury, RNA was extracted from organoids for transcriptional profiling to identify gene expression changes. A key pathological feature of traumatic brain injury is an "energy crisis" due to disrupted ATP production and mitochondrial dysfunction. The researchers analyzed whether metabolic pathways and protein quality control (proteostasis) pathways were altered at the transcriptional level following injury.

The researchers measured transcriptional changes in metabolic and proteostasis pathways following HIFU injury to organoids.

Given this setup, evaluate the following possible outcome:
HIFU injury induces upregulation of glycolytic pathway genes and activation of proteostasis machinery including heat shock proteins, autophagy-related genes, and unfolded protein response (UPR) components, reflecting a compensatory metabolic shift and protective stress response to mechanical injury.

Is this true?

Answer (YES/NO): YES